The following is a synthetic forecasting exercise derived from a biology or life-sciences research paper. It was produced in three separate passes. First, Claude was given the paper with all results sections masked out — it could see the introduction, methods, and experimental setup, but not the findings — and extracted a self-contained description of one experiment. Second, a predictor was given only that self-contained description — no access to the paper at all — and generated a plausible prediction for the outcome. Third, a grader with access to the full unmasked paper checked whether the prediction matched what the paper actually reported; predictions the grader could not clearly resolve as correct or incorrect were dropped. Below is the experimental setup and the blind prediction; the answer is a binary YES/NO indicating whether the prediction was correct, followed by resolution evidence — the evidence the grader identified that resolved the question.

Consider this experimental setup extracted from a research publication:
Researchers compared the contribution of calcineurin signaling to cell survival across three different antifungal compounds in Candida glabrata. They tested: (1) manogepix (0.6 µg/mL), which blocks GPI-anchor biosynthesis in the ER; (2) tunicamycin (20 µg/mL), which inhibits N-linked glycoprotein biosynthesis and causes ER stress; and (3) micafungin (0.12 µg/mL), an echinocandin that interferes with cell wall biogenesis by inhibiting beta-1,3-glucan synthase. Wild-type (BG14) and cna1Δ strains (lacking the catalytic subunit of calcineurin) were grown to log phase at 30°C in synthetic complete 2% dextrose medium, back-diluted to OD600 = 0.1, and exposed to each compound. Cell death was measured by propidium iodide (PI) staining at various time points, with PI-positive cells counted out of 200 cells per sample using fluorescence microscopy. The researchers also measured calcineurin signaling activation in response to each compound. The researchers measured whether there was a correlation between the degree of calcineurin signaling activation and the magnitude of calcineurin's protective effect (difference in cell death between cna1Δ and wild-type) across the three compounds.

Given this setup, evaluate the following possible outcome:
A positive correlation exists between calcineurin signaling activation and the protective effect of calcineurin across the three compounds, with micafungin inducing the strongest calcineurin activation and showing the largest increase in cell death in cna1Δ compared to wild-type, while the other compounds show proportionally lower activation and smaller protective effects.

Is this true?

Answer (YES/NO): NO